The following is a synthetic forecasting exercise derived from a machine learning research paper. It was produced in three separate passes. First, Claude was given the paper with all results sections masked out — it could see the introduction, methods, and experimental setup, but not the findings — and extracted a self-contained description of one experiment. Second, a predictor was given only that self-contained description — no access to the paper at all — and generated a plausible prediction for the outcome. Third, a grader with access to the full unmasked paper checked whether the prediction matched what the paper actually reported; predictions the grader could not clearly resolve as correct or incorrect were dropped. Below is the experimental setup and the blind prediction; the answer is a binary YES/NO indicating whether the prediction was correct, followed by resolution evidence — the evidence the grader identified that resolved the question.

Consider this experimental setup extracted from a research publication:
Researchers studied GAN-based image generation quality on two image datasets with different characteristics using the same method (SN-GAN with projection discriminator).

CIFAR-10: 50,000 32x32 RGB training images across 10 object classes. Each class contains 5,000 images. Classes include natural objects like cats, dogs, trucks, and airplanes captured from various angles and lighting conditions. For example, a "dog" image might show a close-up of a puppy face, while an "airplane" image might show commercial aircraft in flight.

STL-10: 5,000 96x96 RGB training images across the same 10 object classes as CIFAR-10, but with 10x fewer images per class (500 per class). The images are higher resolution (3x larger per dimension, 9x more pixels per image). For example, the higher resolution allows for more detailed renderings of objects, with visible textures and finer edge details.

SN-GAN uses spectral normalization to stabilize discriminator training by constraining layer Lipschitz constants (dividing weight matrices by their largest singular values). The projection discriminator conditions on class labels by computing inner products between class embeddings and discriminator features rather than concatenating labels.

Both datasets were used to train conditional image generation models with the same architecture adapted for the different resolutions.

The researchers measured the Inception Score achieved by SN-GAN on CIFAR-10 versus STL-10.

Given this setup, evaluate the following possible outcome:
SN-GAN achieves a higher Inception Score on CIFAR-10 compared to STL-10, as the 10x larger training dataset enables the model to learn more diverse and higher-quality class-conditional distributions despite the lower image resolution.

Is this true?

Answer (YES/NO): NO